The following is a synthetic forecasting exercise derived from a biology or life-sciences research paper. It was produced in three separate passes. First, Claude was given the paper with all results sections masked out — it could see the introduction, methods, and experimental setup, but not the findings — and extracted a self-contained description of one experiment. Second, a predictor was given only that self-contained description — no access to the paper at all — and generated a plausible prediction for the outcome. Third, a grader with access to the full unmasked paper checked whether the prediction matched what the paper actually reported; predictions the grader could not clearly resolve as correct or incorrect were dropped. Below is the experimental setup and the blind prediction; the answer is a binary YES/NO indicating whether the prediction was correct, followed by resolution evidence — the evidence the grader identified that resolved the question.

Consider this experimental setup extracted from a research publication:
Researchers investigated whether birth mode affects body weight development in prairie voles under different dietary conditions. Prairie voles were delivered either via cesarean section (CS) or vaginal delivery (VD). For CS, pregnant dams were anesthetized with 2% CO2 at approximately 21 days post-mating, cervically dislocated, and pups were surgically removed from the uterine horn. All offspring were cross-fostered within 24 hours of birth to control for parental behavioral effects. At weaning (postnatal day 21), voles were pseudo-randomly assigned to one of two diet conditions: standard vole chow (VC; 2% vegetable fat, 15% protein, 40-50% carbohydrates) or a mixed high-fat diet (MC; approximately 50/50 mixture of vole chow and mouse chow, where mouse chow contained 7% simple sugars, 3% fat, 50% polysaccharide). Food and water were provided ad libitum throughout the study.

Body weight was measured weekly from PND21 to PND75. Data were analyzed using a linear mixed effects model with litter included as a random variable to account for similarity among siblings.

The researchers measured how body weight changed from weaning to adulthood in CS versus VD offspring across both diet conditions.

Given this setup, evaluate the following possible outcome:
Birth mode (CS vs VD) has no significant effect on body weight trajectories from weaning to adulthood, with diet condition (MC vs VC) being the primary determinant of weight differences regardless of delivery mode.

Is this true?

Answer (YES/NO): NO